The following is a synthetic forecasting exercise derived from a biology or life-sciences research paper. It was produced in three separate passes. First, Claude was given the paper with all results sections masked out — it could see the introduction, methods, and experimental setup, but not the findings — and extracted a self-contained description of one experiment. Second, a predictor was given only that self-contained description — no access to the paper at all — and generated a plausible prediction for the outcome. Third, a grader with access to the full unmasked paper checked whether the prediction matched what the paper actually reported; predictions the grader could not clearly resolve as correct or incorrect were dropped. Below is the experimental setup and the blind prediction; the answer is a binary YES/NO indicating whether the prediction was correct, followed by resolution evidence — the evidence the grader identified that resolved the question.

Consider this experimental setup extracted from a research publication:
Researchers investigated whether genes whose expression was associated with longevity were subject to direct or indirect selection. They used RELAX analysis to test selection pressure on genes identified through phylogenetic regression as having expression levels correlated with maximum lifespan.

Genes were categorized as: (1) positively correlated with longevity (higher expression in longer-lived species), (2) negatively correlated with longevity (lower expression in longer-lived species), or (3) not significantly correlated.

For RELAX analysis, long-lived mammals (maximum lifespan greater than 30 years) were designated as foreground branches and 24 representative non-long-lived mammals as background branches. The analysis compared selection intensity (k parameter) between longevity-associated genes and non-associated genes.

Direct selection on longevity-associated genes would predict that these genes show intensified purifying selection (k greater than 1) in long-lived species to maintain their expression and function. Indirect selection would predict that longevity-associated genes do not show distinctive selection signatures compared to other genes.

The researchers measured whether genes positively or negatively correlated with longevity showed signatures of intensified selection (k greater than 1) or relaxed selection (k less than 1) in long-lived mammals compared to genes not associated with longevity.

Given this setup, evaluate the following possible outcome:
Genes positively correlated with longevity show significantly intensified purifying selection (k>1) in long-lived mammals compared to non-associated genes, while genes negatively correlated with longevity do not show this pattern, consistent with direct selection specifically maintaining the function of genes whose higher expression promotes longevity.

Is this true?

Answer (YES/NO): NO